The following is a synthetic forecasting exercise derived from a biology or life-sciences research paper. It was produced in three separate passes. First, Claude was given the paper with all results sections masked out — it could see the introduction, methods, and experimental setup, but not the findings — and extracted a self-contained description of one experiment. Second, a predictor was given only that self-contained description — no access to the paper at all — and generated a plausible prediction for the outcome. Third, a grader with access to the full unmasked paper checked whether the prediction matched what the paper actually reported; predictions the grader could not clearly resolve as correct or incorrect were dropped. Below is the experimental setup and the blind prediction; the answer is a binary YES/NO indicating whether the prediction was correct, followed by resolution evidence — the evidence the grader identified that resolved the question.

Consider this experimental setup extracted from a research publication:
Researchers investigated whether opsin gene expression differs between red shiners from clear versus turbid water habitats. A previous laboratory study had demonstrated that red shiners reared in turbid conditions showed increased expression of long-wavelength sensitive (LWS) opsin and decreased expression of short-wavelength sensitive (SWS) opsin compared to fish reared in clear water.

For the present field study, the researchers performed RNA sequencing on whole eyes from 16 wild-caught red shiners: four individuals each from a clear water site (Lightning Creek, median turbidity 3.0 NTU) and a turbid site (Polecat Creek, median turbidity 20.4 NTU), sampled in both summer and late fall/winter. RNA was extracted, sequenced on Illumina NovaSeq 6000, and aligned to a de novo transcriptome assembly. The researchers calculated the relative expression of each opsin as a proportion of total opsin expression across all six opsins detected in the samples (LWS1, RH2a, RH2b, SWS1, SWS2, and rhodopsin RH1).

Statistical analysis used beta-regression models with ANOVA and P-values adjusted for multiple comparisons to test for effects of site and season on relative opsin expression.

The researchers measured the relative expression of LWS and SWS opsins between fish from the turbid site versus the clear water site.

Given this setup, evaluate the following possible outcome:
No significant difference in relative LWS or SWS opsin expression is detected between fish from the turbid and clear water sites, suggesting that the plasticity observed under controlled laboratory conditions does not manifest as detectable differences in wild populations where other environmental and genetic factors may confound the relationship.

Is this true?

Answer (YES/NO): YES